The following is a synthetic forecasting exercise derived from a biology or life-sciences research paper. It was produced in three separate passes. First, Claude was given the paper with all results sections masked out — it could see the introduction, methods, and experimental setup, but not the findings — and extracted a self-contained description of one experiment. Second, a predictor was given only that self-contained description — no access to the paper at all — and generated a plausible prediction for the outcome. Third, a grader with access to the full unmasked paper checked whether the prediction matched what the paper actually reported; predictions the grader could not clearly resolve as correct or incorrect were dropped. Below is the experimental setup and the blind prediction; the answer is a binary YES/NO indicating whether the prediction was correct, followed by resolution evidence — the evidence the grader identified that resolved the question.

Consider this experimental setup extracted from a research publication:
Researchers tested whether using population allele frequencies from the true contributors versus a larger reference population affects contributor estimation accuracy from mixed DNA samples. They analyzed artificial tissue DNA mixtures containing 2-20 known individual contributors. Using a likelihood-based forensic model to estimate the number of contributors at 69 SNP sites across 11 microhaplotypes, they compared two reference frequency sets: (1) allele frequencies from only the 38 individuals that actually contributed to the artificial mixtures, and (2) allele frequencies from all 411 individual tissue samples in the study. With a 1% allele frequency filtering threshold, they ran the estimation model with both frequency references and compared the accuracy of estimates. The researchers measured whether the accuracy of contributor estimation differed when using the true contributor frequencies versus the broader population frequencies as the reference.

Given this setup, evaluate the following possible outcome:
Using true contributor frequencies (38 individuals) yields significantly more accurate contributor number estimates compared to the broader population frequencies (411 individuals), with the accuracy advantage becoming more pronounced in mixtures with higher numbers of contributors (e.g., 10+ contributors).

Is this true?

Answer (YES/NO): NO